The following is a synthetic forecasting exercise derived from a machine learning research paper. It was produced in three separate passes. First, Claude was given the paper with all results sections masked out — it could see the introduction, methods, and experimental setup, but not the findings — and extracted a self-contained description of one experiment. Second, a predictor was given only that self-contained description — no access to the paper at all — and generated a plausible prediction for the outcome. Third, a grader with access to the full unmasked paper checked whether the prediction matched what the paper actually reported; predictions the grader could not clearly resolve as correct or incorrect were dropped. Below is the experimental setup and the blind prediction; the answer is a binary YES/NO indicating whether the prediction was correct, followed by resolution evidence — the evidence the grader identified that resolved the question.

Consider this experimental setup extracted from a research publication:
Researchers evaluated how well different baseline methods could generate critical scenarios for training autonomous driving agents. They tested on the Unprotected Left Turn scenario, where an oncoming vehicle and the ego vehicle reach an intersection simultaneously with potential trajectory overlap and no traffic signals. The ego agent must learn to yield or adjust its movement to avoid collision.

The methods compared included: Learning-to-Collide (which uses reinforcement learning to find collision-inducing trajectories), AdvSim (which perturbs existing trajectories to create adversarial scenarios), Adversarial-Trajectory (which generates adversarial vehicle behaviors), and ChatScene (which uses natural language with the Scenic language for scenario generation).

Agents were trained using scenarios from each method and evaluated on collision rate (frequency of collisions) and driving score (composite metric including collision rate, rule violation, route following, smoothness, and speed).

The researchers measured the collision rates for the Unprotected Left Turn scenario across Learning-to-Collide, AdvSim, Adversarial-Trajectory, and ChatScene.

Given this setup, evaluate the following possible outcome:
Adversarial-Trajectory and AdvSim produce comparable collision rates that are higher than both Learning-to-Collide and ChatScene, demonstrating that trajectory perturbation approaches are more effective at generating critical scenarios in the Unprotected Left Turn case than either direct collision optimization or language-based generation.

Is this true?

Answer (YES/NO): NO